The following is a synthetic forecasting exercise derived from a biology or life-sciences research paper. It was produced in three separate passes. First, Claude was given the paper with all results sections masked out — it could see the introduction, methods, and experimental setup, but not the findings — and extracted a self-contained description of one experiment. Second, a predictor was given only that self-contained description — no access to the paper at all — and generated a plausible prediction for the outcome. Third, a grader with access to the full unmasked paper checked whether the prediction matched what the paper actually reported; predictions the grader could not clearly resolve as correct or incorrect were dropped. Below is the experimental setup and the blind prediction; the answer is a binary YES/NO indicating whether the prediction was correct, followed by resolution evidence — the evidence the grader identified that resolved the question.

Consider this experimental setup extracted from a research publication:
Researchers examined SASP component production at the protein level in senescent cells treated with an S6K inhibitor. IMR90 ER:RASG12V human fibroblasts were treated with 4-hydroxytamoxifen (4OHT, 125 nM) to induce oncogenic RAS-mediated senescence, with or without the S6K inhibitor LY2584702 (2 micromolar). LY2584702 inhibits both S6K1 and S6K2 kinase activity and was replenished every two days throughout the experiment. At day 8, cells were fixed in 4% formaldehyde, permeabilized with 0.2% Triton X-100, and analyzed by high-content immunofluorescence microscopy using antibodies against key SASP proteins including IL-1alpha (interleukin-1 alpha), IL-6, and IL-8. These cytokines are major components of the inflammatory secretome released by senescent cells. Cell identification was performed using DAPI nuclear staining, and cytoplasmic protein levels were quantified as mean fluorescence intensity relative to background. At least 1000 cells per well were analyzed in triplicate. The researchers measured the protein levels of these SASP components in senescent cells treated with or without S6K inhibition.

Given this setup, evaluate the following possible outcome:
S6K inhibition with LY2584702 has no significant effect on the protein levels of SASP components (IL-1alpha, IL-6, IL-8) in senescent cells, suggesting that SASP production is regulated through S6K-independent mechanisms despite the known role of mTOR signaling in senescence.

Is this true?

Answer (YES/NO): YES